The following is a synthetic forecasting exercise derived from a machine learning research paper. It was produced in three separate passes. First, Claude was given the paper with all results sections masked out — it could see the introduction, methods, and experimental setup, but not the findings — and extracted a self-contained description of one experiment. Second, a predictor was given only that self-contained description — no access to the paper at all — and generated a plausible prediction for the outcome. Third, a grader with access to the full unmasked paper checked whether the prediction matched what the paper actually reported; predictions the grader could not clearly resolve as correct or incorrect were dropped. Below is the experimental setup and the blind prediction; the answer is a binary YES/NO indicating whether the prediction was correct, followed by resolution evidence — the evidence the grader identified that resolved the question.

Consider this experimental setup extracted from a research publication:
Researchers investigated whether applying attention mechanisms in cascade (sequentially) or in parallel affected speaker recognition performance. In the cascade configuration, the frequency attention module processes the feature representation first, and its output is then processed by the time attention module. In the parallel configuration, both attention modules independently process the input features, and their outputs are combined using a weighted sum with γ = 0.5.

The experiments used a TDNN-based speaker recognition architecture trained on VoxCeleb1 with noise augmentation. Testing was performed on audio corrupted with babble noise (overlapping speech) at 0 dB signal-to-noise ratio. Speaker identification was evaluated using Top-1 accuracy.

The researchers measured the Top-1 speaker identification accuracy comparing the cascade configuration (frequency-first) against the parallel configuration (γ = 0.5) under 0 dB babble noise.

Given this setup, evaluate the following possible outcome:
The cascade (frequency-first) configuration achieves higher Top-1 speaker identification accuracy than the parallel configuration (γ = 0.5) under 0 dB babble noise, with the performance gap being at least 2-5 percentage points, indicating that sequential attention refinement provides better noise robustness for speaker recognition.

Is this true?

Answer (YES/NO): NO